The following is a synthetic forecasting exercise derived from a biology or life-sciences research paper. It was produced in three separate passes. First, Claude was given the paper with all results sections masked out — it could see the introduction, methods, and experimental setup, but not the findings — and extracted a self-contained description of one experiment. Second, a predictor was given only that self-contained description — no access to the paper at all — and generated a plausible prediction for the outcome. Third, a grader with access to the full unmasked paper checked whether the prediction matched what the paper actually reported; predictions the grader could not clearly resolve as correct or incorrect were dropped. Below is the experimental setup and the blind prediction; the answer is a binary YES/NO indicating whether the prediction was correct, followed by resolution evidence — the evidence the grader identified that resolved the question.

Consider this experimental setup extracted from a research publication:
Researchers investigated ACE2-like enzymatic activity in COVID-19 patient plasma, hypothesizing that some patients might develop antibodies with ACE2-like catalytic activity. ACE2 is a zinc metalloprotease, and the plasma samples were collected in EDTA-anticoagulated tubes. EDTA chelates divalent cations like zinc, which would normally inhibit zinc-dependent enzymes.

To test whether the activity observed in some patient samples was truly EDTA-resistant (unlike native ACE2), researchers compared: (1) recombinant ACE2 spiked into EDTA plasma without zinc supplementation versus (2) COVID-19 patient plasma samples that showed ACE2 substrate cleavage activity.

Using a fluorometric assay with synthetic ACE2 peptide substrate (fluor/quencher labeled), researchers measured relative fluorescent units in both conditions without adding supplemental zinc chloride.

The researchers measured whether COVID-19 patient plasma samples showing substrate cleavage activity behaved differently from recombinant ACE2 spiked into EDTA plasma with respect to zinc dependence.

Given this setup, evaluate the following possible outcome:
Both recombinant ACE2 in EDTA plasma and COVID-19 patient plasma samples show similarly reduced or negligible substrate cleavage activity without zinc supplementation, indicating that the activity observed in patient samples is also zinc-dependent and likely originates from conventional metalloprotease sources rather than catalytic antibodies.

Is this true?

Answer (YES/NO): NO